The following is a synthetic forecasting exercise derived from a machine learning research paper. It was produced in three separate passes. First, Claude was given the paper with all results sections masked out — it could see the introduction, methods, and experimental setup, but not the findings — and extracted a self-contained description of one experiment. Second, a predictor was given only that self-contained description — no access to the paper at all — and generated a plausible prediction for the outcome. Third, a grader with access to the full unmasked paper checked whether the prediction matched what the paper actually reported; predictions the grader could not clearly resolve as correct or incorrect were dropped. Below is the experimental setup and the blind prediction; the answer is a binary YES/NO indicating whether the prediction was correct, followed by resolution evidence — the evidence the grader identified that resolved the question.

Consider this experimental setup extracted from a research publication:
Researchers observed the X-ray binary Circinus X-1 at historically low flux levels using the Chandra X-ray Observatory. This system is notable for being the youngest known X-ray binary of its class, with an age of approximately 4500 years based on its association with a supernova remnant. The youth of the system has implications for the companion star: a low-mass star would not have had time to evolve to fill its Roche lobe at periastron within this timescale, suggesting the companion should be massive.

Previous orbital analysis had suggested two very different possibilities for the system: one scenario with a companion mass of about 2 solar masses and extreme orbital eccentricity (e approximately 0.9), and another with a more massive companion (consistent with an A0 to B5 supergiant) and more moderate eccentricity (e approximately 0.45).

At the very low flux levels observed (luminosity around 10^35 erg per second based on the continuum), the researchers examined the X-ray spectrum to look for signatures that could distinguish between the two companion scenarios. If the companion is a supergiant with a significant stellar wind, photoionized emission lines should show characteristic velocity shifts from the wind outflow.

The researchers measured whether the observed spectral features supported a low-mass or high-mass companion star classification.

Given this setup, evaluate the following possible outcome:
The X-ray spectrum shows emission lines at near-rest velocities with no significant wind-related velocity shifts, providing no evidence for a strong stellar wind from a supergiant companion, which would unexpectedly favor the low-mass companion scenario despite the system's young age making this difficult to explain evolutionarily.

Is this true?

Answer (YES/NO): NO